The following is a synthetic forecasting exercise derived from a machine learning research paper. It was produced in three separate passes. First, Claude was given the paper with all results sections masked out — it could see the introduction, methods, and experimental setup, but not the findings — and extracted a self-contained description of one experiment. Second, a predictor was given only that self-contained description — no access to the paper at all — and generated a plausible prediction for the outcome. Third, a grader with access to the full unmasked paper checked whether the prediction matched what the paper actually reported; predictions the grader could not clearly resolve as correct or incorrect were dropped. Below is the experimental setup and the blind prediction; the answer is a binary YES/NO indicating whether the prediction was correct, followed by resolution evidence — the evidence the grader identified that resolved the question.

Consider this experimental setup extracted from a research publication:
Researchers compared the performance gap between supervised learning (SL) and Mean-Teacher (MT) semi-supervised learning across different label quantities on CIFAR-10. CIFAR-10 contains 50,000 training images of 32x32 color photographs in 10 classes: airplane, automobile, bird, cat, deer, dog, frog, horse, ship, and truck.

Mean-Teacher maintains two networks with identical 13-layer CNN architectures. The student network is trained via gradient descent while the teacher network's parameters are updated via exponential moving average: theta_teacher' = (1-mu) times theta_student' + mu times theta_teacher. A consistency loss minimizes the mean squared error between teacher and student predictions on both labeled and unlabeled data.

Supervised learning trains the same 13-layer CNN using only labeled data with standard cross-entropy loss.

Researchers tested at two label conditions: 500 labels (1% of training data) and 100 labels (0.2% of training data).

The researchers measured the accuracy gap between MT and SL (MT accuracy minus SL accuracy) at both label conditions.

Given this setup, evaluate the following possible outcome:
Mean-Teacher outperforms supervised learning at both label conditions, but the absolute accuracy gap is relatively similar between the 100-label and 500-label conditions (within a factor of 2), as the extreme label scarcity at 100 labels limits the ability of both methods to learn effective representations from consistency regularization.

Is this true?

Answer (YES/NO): NO